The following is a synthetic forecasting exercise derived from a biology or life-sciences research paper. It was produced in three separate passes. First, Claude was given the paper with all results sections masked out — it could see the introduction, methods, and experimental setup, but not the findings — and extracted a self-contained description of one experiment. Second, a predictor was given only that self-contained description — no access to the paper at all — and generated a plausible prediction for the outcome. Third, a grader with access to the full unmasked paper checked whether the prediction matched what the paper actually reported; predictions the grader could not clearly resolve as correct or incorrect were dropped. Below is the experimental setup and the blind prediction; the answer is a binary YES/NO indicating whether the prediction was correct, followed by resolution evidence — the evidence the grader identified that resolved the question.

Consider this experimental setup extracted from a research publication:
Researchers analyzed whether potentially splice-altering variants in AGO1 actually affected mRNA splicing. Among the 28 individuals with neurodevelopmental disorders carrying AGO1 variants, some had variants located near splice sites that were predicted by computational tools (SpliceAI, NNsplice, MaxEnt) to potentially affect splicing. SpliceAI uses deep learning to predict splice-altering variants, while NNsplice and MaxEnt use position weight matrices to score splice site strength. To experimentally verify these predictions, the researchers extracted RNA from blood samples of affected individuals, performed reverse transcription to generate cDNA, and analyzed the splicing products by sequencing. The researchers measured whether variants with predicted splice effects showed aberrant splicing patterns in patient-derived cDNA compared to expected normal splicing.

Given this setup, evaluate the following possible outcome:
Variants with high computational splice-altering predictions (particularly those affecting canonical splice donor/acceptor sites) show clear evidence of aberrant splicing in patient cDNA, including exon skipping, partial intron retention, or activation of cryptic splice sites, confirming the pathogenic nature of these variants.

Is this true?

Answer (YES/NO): YES